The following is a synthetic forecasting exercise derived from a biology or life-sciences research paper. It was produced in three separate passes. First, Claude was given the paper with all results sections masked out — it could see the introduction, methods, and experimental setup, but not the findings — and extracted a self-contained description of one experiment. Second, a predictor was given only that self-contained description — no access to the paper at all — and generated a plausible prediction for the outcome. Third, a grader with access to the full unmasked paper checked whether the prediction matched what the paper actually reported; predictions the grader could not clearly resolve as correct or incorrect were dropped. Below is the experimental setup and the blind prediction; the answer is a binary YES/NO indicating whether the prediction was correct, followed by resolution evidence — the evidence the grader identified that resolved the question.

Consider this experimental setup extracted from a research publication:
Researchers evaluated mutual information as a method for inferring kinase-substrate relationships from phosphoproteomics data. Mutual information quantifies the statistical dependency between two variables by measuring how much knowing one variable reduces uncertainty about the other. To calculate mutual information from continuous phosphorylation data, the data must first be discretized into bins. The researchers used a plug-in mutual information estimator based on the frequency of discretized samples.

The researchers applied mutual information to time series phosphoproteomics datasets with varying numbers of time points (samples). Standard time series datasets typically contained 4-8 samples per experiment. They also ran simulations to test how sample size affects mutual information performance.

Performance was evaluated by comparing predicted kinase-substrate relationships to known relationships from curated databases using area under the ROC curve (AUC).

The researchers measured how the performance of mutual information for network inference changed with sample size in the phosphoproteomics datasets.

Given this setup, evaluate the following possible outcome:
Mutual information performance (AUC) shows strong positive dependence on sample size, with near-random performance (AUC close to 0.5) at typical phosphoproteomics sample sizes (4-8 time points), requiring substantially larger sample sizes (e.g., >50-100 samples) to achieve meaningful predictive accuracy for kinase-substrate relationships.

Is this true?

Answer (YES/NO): NO